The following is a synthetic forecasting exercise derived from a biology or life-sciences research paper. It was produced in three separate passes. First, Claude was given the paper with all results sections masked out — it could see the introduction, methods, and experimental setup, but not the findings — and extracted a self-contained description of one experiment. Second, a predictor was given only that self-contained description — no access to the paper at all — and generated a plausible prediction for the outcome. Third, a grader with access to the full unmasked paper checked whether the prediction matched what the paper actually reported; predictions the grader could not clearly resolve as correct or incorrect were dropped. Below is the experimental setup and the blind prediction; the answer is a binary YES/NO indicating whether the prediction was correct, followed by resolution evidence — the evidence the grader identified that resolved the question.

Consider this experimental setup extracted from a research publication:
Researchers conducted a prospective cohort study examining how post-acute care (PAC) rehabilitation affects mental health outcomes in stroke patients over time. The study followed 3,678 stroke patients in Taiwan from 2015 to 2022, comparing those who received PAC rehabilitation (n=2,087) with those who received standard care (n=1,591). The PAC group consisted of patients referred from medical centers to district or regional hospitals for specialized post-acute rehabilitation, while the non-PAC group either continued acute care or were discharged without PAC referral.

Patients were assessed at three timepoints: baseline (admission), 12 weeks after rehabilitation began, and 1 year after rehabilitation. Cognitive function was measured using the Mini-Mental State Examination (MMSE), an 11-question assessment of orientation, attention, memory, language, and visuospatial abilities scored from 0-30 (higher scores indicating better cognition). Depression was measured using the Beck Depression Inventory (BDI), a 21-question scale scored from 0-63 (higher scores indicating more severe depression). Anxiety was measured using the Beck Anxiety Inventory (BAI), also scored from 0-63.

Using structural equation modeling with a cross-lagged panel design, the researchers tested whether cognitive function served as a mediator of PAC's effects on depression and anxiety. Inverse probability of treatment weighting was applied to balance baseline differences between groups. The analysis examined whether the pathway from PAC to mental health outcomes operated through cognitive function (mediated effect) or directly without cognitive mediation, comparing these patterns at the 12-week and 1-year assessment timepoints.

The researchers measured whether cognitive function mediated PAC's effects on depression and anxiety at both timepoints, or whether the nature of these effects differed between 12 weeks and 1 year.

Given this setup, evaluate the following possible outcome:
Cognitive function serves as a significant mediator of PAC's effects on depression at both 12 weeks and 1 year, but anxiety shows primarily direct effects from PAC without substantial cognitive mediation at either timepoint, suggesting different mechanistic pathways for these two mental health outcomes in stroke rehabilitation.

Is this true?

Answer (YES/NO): NO